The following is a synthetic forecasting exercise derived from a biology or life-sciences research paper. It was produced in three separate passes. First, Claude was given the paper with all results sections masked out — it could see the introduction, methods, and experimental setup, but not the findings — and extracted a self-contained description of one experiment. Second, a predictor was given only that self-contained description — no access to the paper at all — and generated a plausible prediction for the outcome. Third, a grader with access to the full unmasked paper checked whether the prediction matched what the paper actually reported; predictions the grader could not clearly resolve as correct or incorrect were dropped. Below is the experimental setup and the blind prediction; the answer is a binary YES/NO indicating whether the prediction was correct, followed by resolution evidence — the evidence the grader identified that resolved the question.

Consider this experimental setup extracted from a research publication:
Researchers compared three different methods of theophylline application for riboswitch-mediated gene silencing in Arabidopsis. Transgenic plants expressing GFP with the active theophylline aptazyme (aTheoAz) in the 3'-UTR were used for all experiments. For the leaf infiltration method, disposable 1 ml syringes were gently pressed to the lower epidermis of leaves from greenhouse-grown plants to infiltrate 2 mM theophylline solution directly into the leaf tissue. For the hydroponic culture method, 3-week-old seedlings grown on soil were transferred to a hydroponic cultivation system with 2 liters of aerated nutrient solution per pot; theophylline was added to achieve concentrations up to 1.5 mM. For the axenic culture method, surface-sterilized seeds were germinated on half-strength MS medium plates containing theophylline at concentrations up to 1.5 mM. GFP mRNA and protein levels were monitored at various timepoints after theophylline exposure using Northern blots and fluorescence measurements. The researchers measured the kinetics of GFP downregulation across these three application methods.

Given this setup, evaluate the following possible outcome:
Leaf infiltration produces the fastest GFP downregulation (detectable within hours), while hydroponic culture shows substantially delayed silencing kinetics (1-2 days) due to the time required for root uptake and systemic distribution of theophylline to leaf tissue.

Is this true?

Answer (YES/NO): YES